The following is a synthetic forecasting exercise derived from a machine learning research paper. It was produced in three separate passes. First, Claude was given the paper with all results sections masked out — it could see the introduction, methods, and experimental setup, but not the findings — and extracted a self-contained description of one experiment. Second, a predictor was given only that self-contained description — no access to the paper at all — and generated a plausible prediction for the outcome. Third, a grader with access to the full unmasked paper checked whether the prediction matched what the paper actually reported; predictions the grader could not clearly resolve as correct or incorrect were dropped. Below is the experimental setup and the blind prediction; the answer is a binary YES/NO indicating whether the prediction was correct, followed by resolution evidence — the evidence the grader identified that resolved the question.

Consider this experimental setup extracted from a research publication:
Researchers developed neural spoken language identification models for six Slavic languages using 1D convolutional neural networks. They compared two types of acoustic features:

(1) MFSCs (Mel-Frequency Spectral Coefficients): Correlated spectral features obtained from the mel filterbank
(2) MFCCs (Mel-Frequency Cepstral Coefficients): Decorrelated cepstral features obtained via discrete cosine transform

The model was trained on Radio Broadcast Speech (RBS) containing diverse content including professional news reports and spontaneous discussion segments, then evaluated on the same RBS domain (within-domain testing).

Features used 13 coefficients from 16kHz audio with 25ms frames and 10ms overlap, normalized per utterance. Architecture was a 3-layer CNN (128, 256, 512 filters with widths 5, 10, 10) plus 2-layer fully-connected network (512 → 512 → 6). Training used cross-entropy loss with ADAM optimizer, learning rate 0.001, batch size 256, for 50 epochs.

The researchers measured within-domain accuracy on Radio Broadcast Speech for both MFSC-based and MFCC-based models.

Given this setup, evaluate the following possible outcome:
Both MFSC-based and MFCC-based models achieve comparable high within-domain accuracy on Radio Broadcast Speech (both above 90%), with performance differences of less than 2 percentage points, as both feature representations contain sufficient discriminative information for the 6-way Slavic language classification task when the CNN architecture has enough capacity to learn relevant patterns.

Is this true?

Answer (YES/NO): YES